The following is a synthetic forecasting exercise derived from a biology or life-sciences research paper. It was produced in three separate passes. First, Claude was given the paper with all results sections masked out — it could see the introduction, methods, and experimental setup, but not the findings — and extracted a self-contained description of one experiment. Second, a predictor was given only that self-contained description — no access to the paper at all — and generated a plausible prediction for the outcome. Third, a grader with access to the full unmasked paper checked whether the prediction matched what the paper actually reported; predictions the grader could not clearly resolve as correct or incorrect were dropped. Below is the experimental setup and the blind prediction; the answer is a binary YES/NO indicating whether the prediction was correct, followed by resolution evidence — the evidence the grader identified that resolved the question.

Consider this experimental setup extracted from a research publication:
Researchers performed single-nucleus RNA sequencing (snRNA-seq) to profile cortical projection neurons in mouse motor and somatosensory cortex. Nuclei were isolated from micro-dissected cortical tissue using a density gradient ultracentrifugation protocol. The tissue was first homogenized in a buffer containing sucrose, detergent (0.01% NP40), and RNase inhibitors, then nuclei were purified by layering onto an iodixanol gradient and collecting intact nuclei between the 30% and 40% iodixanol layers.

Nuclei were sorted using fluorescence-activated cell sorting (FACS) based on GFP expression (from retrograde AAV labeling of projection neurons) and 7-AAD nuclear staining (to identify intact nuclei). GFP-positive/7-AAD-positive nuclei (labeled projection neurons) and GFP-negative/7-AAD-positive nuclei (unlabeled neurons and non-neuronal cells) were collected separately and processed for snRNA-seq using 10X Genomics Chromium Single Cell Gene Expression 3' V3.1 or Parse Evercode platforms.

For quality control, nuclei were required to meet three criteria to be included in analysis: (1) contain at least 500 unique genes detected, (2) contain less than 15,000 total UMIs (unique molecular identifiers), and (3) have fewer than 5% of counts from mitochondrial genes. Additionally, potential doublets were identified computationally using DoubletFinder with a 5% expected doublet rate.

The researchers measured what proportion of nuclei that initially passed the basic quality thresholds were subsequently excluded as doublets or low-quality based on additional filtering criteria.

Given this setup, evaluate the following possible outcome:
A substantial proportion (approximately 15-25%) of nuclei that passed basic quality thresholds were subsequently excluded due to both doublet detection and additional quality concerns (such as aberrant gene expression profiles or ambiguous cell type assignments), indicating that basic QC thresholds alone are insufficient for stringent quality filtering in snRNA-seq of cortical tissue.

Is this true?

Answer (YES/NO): NO